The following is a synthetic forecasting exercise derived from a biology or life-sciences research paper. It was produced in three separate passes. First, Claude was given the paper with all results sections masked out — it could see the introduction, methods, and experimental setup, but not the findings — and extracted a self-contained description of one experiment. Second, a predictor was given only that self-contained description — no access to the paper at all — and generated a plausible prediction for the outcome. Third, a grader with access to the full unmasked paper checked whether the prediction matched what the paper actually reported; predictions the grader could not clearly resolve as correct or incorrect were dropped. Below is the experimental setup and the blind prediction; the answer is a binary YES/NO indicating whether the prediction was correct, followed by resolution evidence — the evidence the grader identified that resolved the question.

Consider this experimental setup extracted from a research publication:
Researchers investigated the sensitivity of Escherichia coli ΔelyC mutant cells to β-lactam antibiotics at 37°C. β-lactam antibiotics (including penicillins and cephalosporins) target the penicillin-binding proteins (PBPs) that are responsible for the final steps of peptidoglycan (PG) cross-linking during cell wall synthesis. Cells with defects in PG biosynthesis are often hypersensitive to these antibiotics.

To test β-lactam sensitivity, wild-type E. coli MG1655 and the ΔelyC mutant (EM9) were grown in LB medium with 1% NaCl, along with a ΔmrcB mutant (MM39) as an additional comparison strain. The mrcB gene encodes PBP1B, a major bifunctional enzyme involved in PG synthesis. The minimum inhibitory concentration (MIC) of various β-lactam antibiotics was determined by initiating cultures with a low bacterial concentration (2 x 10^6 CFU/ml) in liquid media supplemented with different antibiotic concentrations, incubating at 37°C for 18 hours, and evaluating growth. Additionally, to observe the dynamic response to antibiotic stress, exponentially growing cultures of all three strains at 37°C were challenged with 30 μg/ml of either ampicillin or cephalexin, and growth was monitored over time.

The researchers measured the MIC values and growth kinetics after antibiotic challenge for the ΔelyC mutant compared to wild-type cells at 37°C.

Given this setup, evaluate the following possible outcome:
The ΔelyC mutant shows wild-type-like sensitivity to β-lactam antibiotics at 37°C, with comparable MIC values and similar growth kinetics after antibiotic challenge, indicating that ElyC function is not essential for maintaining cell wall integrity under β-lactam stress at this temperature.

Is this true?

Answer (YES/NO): NO